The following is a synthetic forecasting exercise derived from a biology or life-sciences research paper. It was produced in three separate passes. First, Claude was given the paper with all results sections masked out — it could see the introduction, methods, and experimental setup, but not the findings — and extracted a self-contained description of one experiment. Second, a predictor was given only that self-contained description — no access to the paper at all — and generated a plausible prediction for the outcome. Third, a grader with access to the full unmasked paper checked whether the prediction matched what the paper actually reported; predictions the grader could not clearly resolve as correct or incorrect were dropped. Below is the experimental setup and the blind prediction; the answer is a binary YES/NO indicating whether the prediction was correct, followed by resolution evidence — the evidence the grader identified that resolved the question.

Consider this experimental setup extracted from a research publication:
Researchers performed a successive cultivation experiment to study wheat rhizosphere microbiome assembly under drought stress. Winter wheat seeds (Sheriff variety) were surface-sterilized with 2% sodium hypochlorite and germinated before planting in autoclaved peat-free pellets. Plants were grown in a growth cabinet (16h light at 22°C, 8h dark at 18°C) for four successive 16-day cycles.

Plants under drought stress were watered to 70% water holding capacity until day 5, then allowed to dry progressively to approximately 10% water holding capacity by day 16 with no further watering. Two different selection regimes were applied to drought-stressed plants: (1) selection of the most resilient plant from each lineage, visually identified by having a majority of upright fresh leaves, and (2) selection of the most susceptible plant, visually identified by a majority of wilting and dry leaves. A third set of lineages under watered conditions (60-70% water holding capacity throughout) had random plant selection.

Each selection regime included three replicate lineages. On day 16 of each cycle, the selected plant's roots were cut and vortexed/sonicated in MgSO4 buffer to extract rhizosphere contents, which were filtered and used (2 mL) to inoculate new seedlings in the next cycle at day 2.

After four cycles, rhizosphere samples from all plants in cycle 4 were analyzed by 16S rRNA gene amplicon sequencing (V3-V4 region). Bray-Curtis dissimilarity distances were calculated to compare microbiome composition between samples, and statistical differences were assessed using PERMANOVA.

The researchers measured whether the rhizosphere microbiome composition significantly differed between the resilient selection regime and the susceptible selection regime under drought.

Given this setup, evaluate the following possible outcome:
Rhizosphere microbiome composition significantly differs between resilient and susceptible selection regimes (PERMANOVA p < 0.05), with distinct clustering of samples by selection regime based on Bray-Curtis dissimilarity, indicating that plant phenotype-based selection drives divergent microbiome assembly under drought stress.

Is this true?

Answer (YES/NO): NO